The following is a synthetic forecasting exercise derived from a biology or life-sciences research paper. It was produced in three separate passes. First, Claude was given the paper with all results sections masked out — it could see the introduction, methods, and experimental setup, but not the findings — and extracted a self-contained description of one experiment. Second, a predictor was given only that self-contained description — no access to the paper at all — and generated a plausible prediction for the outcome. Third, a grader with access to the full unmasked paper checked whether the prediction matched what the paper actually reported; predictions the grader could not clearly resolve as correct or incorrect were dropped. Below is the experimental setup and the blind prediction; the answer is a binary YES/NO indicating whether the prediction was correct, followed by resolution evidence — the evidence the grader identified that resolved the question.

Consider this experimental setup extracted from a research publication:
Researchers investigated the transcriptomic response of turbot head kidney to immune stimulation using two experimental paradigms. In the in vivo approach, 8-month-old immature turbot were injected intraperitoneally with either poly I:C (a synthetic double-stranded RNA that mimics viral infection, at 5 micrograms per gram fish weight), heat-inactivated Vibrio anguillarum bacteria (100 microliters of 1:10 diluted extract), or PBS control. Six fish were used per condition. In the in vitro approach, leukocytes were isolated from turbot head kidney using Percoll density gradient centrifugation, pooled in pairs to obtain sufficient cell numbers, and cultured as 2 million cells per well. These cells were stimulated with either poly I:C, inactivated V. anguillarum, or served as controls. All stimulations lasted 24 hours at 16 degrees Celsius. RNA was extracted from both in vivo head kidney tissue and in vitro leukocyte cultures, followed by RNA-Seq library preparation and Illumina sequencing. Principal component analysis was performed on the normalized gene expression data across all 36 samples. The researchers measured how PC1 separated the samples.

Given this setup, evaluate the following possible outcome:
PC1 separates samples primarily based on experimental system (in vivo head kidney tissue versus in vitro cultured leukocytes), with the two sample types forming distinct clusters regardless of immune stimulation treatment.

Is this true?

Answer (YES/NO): YES